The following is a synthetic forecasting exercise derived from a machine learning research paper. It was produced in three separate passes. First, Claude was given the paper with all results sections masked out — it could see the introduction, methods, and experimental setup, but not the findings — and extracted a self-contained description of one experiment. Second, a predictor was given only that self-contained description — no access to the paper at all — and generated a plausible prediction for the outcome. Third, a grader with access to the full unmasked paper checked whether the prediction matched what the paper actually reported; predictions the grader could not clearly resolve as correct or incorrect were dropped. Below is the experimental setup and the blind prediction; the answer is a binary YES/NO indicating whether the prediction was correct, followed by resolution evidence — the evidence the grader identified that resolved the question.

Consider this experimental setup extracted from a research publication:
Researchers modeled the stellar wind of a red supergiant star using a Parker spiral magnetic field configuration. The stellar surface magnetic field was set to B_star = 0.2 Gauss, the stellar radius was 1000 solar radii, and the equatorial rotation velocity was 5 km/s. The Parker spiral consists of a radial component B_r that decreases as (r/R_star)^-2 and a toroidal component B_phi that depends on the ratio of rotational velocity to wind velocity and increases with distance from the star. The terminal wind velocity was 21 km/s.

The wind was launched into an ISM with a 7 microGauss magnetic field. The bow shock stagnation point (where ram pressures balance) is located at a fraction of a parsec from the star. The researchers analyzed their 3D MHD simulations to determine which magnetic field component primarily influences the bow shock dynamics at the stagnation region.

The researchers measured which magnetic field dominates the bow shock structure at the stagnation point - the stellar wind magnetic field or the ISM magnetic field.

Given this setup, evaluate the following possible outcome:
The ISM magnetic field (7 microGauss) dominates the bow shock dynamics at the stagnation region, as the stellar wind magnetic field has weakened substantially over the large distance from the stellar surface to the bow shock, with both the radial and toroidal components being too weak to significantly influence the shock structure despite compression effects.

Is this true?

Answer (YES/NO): YES